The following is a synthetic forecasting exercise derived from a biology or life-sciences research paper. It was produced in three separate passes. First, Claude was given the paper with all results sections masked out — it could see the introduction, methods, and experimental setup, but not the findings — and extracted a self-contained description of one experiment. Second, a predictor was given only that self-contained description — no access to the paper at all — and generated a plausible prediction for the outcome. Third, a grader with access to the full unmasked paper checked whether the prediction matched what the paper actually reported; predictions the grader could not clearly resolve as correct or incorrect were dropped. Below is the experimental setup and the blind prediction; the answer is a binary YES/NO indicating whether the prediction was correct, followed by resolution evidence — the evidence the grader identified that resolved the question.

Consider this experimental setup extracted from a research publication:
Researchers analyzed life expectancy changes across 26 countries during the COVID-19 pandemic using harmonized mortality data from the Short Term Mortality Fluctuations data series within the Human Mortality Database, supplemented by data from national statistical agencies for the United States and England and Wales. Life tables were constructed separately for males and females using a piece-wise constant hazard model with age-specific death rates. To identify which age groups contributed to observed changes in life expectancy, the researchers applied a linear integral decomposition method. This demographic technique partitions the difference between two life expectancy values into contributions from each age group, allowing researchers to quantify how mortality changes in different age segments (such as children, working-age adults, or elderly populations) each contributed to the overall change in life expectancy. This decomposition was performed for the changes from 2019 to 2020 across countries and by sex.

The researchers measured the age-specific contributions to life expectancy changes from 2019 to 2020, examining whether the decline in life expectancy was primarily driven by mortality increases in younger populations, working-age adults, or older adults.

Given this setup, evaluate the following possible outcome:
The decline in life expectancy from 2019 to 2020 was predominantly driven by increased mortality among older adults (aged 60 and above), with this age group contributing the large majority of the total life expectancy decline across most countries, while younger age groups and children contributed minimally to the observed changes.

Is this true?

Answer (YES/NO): NO